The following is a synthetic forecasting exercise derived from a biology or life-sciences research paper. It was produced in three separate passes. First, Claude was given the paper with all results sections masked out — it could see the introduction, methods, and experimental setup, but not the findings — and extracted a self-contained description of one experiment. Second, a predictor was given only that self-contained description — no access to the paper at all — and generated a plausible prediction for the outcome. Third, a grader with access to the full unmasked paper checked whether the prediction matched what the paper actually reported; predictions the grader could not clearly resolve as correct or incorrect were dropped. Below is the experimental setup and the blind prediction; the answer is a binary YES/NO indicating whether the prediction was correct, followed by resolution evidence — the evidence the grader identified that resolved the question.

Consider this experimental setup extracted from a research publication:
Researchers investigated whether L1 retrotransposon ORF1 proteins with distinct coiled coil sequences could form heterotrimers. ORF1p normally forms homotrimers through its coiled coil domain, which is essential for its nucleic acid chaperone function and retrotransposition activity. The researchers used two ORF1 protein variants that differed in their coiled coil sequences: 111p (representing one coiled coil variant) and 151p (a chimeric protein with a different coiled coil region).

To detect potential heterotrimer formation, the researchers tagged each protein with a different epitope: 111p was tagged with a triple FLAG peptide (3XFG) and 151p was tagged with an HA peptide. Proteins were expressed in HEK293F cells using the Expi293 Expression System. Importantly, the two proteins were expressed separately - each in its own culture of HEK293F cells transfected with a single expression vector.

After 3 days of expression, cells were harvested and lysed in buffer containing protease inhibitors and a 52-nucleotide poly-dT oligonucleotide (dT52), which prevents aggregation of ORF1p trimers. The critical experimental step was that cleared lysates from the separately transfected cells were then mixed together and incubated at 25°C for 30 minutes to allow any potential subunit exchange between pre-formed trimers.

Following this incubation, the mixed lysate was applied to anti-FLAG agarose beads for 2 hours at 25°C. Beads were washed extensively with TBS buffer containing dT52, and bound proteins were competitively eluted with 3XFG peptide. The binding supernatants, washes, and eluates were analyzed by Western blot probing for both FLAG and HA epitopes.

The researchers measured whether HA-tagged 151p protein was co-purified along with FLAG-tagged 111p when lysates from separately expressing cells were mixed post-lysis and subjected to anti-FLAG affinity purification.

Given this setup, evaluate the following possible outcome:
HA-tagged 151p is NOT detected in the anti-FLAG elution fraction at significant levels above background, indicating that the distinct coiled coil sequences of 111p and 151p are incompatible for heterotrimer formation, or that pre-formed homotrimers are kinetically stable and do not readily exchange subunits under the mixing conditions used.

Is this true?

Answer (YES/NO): YES